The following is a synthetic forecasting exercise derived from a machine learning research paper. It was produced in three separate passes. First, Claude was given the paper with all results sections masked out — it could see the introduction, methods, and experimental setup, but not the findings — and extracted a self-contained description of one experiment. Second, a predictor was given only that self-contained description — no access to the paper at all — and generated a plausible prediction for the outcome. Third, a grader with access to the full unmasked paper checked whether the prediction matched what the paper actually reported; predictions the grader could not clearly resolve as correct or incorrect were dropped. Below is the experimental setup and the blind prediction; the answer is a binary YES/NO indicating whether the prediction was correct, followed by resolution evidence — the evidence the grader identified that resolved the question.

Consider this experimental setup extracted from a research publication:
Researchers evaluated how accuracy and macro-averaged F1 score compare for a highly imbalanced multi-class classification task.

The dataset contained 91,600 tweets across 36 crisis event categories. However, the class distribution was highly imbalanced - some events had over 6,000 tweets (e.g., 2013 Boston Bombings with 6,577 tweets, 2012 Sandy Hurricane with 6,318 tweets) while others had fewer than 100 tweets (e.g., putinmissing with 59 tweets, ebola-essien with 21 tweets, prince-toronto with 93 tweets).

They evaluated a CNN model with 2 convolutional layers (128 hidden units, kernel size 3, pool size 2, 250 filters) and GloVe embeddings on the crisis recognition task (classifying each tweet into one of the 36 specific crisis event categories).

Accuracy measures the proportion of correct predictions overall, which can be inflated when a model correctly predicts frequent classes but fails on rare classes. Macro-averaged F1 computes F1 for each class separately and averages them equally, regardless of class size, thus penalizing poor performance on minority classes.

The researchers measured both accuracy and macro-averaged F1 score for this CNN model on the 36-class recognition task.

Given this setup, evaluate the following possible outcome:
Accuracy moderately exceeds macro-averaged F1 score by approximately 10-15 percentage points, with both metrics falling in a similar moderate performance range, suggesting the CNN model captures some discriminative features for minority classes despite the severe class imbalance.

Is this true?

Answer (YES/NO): NO